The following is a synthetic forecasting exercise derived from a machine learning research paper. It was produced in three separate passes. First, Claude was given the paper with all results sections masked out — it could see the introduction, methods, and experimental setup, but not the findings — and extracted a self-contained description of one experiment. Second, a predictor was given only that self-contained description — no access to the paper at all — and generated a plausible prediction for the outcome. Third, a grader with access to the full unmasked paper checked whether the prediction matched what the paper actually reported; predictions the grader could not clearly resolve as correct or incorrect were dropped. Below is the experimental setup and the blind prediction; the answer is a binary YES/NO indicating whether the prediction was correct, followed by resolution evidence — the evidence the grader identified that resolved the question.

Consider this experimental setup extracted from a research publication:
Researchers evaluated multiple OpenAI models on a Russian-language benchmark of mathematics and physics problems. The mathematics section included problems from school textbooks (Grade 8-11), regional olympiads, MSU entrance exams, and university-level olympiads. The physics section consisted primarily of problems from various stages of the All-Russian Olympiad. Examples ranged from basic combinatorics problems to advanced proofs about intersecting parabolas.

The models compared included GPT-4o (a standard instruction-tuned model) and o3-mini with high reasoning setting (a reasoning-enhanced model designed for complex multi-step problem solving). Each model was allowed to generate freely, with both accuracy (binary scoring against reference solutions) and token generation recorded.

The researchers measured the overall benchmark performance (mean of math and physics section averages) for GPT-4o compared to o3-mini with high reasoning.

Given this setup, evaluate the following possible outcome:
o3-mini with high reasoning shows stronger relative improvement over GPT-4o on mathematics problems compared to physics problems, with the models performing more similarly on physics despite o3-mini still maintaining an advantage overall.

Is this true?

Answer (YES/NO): NO